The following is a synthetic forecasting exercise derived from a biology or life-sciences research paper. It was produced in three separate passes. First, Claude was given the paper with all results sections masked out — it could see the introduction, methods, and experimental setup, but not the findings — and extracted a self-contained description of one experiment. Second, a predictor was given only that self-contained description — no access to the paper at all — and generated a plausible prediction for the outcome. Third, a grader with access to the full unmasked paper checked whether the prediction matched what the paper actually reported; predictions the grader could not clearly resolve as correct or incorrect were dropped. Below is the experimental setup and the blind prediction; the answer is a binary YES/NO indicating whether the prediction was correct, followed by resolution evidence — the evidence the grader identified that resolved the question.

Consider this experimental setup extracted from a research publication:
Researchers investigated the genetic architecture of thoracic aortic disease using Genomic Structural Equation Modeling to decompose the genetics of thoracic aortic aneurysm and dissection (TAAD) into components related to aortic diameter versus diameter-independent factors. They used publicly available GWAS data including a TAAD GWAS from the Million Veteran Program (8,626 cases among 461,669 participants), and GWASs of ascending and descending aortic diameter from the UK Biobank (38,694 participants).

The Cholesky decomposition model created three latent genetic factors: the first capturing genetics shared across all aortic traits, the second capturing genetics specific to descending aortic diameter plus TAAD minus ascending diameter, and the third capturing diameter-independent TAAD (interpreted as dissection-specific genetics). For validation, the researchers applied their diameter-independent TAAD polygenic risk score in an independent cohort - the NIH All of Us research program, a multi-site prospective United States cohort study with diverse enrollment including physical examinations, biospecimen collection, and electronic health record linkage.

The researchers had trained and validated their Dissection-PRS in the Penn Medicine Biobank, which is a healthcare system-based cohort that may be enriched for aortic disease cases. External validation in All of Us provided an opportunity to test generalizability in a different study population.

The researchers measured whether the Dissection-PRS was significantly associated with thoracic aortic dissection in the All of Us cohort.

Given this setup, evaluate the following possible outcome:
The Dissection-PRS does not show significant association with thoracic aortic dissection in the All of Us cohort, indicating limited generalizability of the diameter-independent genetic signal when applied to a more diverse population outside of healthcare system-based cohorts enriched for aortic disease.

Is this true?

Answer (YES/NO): NO